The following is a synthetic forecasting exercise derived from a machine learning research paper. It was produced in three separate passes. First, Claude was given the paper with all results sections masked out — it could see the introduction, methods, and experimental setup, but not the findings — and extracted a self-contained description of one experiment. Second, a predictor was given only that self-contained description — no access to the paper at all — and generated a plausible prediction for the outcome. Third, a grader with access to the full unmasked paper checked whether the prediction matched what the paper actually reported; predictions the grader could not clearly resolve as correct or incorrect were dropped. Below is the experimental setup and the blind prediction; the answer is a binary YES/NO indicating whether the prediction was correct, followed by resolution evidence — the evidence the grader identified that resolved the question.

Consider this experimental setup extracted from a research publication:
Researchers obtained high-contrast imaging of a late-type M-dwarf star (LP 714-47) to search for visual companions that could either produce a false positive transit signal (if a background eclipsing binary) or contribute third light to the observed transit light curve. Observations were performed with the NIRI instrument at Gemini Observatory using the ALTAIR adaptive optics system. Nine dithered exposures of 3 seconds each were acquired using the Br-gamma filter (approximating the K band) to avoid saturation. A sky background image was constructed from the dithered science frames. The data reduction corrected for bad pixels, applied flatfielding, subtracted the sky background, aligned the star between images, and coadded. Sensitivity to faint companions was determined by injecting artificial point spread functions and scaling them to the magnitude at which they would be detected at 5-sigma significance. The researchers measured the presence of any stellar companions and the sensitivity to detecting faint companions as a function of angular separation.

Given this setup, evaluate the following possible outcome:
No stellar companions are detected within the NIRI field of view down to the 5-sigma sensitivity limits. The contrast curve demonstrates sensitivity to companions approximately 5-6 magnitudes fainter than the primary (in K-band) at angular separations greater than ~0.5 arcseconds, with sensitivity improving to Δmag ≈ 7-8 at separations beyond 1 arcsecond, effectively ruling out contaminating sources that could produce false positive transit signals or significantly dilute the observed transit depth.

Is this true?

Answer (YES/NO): NO